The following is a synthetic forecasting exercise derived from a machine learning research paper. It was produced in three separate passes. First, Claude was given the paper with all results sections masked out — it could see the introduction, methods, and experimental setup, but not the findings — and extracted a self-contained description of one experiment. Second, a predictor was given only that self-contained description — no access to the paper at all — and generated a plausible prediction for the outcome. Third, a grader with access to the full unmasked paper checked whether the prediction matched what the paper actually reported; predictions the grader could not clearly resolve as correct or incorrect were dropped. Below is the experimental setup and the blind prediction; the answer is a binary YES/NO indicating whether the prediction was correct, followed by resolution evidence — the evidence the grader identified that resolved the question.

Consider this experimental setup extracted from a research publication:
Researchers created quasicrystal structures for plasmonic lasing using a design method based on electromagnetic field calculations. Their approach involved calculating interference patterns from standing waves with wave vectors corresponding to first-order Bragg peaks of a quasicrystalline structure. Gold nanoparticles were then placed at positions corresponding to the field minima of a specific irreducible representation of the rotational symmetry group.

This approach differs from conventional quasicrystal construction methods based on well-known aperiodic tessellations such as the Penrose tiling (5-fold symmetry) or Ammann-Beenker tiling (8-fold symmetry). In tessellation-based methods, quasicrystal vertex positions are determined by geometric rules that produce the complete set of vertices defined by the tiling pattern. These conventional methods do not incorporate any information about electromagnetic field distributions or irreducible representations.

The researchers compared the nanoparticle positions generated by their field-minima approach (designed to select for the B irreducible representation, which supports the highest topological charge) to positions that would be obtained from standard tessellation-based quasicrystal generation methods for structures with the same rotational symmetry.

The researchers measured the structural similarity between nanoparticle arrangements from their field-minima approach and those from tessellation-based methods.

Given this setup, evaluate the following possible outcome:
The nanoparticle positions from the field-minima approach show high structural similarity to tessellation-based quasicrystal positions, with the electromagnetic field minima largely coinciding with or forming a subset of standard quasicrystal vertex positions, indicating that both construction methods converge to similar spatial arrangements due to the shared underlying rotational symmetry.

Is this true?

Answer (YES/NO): NO